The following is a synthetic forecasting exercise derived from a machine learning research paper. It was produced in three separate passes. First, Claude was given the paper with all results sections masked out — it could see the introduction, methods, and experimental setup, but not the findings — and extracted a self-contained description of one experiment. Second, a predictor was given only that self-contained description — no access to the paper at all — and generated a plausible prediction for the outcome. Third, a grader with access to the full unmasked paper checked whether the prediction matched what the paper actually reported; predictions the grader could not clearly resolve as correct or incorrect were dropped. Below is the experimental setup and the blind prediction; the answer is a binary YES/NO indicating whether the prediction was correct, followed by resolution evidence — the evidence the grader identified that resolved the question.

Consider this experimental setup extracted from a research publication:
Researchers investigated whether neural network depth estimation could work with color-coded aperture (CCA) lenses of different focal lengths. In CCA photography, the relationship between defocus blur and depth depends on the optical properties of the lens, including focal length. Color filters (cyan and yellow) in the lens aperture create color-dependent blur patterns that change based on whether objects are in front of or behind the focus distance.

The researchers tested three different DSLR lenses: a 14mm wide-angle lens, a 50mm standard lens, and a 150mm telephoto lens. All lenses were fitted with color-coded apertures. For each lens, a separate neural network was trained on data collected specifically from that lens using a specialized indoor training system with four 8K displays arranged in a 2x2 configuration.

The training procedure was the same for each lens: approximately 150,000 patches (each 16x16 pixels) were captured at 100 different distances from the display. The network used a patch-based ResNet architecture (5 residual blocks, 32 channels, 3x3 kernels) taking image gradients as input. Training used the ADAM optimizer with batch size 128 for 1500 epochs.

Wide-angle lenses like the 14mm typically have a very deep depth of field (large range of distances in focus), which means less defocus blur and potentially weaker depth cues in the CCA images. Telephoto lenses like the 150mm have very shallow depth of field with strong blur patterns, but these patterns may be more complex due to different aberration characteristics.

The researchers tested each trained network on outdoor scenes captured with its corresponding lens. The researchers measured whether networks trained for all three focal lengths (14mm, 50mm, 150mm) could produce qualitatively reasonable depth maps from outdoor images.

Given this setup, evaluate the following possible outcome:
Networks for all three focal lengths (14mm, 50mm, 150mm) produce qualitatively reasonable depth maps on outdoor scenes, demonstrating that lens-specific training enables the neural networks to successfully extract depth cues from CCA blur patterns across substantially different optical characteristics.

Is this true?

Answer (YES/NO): YES